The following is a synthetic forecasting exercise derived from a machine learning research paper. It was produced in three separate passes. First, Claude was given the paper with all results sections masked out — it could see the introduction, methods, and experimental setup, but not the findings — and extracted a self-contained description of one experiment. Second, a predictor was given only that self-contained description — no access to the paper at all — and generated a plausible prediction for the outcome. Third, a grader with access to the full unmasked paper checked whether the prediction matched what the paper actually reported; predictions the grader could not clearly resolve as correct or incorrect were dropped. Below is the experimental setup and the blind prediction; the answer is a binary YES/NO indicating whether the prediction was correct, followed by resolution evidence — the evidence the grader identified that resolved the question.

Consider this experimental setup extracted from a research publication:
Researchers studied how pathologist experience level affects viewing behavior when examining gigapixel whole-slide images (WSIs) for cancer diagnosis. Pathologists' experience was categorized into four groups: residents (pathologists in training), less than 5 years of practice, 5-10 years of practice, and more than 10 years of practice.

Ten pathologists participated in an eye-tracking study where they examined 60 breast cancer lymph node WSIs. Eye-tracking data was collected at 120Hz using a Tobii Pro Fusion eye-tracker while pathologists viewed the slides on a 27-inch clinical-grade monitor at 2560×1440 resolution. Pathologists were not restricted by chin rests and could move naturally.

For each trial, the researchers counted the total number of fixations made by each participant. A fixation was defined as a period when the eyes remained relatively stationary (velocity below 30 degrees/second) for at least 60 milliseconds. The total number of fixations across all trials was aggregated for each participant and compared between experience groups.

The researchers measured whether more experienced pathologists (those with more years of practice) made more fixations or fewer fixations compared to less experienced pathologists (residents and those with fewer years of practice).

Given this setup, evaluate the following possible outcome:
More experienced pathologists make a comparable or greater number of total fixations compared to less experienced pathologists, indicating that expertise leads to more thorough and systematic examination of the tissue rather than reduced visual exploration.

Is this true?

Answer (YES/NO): NO